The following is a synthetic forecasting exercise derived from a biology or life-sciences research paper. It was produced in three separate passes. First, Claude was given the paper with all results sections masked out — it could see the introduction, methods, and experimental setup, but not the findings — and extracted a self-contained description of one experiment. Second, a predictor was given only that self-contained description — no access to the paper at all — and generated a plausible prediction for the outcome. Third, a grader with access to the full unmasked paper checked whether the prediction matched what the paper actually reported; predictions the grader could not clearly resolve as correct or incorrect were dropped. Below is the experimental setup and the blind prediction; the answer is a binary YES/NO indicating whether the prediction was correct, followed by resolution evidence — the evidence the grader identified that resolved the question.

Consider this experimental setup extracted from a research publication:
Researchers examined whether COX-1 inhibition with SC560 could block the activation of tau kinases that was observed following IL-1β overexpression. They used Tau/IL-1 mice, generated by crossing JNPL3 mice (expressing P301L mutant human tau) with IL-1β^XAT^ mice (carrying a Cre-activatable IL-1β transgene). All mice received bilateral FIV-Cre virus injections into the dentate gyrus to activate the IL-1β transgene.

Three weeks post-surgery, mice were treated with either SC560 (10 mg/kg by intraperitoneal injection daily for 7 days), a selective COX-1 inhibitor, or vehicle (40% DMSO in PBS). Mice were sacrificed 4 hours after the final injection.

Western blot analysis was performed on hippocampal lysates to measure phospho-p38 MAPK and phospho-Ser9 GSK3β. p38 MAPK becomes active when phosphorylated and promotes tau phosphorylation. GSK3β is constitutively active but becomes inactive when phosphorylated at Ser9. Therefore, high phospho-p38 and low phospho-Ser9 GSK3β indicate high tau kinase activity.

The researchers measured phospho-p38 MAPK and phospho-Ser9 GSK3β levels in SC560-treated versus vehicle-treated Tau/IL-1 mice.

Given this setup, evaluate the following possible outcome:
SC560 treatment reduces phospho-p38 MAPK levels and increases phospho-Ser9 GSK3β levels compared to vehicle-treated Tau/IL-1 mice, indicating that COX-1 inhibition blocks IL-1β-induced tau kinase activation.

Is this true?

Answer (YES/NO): NO